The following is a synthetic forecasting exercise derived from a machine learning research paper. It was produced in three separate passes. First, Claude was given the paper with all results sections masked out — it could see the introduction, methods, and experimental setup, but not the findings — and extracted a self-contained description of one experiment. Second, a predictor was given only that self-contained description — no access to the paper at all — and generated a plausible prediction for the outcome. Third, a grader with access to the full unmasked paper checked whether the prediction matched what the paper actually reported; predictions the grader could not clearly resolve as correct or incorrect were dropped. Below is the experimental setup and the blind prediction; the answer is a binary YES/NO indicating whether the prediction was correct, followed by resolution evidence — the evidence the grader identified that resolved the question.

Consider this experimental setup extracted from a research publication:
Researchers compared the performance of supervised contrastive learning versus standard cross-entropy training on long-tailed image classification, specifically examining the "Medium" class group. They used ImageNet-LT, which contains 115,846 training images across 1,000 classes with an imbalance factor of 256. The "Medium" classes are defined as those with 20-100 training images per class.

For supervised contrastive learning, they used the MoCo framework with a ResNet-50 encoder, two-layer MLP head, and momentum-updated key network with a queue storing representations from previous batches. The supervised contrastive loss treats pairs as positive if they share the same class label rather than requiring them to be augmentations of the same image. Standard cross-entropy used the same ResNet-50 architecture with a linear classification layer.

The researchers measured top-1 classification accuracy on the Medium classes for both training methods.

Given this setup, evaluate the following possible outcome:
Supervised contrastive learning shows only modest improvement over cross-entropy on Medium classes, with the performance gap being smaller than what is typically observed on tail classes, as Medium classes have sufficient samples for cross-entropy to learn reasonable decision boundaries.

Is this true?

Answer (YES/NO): NO